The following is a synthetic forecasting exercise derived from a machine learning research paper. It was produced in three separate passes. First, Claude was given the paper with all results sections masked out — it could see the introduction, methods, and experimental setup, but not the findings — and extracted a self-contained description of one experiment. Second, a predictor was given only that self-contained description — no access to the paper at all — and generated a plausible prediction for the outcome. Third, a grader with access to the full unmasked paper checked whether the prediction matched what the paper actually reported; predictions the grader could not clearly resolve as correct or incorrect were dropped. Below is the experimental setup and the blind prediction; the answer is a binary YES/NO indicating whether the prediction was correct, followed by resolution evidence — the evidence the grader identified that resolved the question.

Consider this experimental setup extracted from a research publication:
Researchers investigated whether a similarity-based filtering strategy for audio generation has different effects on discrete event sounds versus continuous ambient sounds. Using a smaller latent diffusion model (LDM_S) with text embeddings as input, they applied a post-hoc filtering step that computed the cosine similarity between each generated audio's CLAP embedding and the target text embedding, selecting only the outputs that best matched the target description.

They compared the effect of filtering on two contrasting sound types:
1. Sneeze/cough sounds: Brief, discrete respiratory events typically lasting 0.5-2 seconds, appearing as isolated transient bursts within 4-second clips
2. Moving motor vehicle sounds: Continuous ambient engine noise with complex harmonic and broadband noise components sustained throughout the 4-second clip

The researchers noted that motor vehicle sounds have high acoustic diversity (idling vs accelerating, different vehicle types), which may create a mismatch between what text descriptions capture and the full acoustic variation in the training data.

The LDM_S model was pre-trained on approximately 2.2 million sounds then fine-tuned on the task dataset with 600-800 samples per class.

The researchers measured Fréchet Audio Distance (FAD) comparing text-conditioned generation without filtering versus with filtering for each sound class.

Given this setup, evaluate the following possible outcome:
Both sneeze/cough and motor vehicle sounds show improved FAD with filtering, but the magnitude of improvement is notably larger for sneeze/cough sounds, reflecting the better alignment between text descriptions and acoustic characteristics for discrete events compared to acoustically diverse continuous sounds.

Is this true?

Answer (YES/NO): NO